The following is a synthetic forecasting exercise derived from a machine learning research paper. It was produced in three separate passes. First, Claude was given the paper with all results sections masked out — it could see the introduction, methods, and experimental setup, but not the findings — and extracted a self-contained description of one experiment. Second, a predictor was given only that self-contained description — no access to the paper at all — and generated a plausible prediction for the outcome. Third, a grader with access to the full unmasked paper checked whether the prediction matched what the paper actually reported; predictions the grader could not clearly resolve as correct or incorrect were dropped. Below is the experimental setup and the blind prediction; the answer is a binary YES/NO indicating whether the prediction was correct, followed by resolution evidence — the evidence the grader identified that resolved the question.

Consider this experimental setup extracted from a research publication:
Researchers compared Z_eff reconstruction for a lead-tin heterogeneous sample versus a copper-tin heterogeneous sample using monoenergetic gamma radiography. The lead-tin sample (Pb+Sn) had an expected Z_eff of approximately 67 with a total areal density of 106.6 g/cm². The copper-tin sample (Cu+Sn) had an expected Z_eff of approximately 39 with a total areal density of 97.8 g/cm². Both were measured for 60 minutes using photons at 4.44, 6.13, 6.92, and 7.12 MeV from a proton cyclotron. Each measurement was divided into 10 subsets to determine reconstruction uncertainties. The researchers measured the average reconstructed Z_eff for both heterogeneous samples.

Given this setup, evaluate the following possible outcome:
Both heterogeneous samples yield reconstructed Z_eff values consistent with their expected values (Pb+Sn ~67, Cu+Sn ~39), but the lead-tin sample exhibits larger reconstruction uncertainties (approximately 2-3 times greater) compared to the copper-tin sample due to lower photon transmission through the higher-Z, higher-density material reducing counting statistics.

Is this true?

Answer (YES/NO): YES